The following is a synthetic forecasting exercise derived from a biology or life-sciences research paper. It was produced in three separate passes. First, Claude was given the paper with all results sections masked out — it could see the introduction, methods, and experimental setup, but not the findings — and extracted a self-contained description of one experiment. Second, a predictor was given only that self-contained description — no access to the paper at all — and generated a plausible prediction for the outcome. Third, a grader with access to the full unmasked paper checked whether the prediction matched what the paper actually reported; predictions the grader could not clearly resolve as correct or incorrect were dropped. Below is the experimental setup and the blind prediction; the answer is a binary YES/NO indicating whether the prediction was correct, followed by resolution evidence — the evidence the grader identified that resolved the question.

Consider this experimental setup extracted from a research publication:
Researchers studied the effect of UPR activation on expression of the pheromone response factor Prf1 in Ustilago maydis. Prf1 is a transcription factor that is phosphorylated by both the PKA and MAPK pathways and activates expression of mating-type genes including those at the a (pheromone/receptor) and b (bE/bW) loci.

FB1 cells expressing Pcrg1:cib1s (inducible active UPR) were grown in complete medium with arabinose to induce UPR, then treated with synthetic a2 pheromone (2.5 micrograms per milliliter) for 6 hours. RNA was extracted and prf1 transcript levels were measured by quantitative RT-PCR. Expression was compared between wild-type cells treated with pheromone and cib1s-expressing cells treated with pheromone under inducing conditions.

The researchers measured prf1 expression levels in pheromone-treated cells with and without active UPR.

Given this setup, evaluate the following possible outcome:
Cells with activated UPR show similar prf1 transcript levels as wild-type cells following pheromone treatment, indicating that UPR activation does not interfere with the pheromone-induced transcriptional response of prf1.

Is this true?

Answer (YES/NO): NO